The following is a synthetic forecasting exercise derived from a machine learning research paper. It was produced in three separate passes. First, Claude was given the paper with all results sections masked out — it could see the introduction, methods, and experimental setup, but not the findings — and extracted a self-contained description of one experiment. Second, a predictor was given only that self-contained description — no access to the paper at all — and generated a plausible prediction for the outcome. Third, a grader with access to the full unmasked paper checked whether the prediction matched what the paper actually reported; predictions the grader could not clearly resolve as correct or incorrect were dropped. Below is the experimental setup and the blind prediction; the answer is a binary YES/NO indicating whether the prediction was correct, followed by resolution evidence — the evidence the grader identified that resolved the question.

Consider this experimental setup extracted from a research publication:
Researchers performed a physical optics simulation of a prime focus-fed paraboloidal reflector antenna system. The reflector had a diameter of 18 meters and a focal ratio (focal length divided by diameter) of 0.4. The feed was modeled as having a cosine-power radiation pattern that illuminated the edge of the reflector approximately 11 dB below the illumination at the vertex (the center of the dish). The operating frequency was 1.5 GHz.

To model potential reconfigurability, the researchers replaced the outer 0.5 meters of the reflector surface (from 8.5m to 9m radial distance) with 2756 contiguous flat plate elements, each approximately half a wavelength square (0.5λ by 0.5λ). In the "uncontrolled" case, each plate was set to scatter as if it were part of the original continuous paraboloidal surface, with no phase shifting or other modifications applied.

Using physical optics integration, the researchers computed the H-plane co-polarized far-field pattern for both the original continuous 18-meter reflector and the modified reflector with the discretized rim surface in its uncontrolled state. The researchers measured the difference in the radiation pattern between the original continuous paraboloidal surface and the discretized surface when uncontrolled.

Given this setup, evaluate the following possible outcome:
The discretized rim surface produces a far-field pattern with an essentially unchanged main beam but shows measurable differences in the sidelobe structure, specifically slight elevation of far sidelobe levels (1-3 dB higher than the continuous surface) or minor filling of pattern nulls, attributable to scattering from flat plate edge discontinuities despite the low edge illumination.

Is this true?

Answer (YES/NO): NO